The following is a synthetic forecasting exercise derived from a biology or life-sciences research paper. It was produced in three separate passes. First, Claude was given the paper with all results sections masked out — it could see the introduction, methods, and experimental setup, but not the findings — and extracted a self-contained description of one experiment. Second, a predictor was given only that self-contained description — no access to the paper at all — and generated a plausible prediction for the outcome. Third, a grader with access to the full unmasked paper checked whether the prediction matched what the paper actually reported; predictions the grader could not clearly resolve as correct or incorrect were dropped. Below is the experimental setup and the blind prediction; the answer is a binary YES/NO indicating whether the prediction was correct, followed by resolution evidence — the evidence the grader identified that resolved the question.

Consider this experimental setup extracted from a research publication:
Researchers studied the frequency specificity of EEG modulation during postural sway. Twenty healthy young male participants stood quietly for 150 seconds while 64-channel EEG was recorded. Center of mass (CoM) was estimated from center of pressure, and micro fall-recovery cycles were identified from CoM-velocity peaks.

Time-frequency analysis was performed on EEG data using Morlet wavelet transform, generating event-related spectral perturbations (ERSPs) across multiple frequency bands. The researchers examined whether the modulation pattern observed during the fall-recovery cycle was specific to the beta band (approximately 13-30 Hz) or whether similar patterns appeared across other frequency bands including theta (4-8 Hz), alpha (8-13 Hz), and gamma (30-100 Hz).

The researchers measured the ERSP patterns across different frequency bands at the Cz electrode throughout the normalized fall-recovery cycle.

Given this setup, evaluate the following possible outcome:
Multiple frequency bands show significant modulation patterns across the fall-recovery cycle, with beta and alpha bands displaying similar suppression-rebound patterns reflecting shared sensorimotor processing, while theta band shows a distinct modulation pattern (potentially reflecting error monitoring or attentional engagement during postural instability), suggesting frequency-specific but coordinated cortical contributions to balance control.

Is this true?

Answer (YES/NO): NO